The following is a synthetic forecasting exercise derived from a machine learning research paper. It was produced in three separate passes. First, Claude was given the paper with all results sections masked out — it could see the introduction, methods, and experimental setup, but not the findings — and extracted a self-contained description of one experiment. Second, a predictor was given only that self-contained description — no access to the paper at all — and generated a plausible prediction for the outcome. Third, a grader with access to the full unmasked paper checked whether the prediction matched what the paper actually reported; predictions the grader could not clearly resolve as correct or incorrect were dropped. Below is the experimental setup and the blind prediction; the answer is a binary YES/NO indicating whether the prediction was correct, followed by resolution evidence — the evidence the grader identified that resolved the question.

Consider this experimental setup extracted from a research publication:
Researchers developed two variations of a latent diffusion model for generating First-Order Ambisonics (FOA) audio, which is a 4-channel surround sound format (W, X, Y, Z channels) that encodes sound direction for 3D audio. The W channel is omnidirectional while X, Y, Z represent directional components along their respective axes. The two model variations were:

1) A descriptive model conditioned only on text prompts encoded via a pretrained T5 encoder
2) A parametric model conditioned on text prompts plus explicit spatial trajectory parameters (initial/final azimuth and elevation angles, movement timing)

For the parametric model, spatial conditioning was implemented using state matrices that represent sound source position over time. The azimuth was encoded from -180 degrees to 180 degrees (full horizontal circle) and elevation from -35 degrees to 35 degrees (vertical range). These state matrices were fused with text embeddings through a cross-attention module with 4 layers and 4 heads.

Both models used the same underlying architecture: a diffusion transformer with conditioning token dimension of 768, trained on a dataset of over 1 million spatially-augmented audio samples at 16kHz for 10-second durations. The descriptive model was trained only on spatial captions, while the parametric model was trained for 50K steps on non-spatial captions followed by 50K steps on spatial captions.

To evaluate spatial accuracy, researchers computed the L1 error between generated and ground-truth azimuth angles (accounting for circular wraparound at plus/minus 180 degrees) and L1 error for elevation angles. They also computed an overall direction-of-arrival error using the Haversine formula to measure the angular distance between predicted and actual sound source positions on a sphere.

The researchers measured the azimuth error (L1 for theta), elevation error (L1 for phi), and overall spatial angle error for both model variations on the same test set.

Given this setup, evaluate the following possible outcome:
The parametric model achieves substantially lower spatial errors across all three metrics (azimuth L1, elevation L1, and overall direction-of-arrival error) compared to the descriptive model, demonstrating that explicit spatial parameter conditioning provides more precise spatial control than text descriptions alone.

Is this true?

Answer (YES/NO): YES